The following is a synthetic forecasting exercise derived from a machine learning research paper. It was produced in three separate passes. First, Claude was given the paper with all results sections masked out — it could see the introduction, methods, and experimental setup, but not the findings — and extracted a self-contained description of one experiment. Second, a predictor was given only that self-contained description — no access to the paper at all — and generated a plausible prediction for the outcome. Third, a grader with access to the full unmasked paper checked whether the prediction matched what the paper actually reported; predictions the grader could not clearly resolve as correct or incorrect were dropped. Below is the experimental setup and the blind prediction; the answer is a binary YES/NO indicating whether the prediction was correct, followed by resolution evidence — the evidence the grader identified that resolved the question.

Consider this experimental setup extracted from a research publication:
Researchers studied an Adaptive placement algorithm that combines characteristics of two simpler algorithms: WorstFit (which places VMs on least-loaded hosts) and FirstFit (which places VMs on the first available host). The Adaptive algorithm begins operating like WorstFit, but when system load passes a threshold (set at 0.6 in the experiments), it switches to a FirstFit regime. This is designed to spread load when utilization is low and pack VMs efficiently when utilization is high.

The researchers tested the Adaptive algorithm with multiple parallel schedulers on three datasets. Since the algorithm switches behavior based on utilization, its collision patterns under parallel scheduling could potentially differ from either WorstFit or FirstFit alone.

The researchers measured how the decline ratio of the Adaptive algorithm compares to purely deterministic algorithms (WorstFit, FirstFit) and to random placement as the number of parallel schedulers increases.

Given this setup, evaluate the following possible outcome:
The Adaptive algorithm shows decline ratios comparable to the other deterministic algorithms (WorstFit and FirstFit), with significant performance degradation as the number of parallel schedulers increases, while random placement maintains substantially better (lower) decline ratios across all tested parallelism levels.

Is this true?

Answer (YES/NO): YES